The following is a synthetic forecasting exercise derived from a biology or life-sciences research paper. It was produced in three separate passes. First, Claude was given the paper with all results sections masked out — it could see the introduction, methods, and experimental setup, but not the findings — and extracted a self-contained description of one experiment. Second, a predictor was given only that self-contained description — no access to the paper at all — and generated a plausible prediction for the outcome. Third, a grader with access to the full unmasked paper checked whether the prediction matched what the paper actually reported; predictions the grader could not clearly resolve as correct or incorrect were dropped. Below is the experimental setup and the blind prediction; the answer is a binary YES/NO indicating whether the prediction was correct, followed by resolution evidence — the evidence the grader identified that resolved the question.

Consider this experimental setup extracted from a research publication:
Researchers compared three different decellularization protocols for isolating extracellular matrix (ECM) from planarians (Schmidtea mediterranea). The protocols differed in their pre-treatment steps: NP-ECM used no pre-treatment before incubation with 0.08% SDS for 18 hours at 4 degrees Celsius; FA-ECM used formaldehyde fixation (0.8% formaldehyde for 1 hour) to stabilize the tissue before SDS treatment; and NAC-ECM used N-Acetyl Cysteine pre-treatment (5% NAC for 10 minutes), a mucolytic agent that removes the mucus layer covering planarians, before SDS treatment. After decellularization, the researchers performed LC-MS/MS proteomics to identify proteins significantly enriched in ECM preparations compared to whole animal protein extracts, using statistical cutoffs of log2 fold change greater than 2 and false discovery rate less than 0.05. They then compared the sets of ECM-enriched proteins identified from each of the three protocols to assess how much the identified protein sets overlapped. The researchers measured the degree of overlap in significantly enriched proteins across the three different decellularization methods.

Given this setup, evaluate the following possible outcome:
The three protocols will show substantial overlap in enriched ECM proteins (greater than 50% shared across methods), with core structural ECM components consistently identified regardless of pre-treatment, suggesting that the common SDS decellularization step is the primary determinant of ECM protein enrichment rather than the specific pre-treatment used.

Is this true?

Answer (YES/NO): NO